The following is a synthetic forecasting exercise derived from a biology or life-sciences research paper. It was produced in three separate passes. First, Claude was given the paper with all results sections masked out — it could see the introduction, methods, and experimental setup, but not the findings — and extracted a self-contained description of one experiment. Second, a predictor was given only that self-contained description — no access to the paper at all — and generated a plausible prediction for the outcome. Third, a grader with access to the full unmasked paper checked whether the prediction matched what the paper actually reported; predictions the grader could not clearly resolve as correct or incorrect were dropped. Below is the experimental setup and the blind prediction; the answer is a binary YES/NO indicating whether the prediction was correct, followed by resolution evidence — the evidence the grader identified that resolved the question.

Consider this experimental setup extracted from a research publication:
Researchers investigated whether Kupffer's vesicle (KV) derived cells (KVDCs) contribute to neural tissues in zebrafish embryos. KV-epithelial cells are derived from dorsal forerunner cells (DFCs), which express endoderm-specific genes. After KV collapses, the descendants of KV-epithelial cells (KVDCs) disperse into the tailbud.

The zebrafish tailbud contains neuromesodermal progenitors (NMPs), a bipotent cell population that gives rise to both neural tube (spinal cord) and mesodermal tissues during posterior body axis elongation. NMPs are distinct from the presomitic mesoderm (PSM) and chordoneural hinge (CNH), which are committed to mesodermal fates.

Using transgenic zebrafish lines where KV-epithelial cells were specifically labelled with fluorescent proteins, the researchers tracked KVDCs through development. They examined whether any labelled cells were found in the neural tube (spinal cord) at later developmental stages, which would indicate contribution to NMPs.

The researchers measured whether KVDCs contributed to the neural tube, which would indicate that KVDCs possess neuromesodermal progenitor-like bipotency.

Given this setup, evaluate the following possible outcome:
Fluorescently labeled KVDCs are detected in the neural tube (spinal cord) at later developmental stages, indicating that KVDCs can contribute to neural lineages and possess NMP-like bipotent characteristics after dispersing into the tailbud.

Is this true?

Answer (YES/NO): NO